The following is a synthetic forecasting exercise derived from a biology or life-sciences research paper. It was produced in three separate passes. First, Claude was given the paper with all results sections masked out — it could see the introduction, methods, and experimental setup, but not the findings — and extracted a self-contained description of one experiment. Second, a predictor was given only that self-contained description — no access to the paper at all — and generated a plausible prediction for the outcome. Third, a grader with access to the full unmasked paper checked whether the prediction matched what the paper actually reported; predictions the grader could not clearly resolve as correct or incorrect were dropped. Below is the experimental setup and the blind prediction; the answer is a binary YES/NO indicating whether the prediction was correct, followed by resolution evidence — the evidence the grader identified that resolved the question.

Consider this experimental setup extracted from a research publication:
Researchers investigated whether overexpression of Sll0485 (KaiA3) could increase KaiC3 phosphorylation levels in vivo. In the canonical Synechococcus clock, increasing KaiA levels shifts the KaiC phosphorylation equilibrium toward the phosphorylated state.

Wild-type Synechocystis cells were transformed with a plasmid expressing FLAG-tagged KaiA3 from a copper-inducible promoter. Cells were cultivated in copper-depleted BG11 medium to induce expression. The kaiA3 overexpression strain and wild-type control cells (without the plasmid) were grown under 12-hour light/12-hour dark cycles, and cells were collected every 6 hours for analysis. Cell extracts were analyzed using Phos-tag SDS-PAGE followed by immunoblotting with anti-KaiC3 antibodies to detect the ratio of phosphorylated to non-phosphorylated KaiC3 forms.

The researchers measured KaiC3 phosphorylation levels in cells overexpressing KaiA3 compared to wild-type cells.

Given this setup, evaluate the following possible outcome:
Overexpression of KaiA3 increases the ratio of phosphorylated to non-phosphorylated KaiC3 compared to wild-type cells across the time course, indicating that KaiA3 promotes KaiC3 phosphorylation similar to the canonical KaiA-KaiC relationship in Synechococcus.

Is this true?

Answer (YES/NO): YES